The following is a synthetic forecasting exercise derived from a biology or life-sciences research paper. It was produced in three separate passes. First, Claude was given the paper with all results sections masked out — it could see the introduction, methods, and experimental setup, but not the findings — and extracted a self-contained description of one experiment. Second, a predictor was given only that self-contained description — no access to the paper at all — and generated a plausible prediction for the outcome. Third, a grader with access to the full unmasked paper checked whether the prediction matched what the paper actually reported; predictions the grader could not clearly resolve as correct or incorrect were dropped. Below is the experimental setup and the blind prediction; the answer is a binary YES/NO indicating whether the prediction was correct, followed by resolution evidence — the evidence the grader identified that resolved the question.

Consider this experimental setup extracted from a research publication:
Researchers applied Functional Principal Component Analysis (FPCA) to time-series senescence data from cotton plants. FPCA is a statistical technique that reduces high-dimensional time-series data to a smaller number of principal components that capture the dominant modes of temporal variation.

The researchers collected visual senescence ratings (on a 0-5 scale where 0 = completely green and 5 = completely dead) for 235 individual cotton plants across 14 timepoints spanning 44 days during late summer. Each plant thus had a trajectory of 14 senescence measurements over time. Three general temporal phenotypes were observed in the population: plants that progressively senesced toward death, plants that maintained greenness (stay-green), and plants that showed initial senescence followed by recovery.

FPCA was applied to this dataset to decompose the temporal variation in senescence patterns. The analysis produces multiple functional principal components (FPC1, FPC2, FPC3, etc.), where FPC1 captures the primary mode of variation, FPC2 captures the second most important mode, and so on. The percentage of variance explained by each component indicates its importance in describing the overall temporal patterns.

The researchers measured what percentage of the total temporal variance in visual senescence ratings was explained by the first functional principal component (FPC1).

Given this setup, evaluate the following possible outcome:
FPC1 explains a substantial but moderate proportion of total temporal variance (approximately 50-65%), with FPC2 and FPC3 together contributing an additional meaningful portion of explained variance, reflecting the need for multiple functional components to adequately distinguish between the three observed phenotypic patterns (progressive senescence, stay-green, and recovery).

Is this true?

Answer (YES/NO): NO